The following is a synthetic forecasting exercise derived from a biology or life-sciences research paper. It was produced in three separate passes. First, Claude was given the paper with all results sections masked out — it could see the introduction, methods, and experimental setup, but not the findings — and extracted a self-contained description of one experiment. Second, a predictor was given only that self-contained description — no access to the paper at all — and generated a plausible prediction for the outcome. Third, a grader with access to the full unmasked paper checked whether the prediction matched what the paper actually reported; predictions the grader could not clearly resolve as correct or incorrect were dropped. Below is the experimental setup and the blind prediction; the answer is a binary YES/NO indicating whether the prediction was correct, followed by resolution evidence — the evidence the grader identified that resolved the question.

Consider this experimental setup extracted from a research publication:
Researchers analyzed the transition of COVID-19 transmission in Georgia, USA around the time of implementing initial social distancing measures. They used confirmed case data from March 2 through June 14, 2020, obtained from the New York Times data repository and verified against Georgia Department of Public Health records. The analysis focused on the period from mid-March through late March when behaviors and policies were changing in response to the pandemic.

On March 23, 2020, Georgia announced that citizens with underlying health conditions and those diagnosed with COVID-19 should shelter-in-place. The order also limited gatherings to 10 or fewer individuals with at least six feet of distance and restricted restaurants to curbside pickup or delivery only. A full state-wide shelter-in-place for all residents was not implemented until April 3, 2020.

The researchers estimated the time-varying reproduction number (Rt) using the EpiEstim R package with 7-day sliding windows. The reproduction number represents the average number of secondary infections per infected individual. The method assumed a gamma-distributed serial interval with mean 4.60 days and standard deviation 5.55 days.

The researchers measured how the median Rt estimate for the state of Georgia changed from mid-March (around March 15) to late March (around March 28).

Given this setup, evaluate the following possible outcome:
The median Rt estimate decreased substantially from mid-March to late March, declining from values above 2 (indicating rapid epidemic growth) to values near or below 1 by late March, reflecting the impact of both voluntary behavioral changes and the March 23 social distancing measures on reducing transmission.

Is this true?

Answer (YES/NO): NO